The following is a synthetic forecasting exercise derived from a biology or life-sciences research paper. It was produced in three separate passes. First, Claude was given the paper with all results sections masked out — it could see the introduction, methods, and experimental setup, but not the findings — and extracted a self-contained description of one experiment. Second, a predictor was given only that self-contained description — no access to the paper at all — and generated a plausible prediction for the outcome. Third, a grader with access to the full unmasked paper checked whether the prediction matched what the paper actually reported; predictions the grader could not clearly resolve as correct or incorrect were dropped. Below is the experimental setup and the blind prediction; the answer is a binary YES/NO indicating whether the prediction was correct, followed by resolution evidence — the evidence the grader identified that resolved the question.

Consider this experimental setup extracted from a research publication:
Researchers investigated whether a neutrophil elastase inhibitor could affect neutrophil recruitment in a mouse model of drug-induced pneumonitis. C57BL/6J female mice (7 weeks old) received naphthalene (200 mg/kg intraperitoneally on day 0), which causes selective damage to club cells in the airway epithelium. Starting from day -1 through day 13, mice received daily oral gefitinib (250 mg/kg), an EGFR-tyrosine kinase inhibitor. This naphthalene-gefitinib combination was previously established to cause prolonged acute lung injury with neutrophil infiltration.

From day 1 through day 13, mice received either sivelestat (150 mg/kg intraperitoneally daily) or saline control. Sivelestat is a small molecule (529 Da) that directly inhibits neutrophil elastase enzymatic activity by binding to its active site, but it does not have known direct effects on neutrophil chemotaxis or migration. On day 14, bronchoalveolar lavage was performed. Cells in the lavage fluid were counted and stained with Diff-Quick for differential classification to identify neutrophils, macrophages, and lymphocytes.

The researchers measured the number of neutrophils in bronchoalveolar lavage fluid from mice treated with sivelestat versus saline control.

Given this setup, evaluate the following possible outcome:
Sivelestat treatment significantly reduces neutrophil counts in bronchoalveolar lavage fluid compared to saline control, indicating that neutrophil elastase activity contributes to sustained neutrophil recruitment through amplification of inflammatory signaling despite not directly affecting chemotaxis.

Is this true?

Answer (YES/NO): YES